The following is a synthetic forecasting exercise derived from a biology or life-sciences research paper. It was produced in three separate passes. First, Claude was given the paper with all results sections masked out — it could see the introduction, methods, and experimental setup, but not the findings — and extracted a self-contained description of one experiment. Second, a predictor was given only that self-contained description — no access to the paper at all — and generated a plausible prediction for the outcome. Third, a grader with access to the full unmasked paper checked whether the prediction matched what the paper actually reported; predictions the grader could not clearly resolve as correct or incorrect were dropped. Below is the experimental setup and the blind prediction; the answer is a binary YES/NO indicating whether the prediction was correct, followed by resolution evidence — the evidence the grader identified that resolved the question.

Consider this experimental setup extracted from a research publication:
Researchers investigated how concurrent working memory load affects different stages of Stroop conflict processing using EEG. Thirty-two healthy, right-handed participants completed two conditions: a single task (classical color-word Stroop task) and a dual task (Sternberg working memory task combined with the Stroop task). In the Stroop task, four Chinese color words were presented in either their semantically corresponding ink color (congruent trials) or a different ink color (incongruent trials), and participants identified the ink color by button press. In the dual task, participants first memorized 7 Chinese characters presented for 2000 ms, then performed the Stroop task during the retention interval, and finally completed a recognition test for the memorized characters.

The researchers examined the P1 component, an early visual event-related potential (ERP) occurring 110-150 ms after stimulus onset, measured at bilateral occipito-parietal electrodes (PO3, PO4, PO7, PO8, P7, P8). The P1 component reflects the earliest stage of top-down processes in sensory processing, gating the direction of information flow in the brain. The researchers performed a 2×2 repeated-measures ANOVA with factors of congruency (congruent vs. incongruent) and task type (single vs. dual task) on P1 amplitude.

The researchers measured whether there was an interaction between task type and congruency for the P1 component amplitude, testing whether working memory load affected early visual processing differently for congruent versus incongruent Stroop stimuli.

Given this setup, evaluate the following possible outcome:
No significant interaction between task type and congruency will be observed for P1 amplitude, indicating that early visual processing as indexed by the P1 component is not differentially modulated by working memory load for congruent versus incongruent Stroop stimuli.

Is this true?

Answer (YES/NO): YES